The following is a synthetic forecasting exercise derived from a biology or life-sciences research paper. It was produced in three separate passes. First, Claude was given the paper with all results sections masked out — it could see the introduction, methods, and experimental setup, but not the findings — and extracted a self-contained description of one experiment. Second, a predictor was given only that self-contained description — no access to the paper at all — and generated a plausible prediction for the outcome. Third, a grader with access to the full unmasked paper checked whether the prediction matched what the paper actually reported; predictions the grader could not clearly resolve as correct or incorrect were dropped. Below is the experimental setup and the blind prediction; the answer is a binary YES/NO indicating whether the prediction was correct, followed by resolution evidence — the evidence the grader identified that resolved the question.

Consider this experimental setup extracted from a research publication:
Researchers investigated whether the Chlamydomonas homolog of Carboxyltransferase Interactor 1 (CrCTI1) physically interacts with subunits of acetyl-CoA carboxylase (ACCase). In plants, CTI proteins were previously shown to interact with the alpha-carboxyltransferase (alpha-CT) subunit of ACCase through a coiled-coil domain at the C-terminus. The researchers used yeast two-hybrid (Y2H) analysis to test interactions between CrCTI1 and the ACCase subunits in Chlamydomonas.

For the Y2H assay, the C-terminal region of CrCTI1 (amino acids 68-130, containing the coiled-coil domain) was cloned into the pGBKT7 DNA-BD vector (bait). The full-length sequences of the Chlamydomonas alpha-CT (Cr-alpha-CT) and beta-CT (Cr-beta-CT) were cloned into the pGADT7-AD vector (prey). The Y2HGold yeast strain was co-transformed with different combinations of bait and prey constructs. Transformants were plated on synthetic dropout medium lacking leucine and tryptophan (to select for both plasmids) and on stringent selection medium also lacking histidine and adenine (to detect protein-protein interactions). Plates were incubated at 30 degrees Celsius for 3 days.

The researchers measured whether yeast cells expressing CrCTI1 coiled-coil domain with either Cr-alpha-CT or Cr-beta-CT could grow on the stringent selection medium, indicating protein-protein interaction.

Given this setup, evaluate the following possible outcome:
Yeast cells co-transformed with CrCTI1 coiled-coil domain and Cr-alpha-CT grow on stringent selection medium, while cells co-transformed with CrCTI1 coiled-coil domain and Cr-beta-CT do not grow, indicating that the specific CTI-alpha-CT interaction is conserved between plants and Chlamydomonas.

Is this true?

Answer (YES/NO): YES